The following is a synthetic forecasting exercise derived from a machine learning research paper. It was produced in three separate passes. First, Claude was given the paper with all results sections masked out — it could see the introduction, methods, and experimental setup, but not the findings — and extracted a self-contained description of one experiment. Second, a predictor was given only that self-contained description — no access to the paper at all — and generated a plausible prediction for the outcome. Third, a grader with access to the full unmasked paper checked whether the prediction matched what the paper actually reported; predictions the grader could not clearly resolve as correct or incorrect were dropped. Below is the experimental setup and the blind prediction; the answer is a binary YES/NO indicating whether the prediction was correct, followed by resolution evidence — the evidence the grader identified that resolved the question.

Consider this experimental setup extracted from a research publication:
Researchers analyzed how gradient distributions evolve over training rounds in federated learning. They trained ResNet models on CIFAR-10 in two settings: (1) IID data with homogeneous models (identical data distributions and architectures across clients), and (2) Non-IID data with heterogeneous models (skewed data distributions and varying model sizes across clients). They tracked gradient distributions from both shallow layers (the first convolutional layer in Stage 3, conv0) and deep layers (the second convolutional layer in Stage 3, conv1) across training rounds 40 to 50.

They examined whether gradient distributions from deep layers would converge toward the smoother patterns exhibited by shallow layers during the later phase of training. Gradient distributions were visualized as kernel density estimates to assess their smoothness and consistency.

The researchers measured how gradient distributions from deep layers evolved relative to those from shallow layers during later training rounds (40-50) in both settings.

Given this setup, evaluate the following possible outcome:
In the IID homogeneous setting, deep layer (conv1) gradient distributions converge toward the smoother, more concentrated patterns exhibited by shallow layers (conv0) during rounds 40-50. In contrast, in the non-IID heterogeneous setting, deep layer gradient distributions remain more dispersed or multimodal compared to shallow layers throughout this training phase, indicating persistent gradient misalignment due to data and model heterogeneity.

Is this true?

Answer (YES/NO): YES